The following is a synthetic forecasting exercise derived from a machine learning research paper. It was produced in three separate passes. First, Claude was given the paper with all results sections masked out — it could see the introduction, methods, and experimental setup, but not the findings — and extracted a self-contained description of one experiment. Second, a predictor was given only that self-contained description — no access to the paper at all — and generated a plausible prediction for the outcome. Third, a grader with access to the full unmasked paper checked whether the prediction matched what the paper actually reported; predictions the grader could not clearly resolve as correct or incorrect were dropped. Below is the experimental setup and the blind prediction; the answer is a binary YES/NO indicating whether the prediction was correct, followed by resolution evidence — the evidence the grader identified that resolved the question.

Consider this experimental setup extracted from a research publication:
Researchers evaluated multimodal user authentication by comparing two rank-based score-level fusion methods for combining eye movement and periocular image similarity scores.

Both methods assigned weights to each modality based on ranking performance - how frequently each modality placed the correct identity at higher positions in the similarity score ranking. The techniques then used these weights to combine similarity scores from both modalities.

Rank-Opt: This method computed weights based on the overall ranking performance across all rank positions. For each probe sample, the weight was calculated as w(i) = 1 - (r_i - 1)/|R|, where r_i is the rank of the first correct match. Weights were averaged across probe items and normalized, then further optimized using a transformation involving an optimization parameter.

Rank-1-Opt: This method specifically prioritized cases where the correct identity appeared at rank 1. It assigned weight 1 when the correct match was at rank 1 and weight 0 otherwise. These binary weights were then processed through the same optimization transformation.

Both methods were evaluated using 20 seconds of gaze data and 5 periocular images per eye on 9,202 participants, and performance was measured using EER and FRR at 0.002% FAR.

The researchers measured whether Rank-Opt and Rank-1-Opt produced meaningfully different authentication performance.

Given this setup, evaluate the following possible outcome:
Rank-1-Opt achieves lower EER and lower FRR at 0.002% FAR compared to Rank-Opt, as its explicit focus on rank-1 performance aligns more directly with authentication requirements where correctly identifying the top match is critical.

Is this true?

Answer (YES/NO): NO